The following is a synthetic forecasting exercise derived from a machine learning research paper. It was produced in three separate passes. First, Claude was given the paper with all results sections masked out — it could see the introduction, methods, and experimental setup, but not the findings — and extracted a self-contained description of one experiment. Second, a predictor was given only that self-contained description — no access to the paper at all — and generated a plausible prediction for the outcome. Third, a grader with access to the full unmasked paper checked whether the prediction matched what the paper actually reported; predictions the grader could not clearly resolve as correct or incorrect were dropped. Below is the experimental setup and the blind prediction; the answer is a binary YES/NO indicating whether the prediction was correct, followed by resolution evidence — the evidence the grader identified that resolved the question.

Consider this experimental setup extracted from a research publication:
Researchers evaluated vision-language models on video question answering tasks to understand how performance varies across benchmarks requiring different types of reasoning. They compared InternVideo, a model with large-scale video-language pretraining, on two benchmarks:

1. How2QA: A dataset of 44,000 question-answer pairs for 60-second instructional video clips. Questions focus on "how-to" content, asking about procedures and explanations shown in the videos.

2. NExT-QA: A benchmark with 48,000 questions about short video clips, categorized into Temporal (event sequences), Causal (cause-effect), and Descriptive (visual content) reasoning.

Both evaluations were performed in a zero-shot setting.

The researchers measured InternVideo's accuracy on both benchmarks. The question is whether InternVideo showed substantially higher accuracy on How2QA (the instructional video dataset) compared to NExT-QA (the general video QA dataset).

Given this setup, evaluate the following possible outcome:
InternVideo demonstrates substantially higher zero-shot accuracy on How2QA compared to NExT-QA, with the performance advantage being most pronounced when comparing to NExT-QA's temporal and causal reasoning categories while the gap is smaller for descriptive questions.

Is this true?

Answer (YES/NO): NO